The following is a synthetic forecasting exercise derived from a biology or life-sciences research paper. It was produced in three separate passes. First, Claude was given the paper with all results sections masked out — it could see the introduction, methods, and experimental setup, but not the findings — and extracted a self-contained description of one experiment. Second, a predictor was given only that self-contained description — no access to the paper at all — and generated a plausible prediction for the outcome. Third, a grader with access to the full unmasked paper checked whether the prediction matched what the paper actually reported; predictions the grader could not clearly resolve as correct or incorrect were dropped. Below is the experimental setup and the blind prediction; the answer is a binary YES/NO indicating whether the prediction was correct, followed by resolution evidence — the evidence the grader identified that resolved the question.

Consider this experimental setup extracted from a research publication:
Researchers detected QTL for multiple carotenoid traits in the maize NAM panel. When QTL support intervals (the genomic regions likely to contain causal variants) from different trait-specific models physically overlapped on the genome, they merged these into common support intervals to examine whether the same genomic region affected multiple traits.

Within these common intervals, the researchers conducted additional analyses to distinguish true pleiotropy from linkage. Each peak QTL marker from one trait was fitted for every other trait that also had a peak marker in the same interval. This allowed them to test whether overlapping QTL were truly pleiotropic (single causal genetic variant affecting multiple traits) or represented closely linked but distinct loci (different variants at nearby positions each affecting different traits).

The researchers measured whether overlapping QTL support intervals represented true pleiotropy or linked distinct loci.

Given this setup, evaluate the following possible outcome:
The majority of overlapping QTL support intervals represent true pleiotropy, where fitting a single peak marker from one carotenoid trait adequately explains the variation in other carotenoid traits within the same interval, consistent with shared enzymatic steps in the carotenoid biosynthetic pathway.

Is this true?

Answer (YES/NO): YES